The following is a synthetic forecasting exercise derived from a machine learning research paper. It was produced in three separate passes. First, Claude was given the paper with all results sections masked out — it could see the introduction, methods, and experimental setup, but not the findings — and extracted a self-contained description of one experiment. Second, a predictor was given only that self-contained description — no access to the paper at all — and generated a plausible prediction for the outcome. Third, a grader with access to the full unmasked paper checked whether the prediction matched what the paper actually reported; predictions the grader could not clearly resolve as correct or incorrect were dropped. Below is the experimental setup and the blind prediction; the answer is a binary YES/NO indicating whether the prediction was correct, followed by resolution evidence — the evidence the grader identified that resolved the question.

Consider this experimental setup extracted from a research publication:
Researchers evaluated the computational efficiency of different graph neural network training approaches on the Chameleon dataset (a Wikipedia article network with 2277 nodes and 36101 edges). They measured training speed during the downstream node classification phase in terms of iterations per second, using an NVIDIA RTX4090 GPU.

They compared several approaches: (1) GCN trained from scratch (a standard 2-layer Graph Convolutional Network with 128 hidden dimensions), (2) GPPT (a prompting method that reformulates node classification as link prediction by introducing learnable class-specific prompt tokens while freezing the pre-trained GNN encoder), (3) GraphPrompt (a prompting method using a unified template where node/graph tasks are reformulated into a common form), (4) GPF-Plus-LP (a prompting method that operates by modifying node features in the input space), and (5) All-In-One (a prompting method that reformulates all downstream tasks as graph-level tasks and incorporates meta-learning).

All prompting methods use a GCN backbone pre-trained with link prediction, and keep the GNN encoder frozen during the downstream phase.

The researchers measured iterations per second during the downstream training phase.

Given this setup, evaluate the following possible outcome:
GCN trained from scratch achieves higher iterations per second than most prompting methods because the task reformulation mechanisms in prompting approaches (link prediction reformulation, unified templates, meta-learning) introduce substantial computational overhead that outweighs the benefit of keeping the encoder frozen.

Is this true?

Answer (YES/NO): YES